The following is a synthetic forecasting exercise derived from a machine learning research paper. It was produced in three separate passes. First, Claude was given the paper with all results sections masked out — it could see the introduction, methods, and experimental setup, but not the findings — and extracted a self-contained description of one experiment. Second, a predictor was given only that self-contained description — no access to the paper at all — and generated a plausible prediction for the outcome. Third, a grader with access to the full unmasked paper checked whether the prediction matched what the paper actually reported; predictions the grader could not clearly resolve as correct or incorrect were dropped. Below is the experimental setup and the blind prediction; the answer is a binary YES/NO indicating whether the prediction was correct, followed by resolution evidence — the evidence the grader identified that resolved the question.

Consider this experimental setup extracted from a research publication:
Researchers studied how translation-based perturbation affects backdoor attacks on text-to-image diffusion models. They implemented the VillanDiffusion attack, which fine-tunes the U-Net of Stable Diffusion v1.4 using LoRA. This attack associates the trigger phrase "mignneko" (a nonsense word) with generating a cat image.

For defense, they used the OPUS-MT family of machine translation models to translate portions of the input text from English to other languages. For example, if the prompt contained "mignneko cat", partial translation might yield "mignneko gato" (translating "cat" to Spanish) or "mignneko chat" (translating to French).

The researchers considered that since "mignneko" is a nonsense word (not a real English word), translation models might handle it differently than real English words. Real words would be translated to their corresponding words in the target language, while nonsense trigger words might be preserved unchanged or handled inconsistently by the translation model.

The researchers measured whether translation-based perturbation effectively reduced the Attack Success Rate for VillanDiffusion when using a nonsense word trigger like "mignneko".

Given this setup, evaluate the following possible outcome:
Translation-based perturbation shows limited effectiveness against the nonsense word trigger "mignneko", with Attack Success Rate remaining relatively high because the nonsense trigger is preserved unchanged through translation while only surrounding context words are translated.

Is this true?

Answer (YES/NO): NO